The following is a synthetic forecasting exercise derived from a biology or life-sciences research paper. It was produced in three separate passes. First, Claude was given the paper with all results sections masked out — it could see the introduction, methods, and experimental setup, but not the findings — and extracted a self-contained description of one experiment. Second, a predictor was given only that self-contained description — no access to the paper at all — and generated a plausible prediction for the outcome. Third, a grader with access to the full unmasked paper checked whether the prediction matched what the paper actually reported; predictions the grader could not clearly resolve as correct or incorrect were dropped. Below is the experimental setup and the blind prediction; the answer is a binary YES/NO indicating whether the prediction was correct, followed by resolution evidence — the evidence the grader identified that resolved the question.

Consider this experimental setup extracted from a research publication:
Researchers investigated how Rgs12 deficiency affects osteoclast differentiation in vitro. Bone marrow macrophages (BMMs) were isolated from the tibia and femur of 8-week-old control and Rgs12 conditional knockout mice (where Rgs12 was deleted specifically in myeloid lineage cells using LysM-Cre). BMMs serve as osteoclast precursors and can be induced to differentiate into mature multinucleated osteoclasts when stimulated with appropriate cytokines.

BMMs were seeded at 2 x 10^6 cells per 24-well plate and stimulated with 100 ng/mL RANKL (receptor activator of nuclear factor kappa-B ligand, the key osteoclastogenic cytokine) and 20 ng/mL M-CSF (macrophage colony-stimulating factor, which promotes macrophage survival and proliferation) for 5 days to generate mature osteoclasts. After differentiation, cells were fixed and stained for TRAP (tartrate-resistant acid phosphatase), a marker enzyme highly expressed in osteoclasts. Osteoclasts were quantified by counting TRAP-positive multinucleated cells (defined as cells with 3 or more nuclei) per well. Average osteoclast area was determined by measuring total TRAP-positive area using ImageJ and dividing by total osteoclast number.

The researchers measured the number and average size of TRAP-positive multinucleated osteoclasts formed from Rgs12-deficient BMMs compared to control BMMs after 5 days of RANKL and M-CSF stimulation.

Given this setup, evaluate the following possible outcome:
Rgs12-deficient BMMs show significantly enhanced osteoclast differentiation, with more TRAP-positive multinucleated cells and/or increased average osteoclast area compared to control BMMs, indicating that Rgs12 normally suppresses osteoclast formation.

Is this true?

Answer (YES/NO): NO